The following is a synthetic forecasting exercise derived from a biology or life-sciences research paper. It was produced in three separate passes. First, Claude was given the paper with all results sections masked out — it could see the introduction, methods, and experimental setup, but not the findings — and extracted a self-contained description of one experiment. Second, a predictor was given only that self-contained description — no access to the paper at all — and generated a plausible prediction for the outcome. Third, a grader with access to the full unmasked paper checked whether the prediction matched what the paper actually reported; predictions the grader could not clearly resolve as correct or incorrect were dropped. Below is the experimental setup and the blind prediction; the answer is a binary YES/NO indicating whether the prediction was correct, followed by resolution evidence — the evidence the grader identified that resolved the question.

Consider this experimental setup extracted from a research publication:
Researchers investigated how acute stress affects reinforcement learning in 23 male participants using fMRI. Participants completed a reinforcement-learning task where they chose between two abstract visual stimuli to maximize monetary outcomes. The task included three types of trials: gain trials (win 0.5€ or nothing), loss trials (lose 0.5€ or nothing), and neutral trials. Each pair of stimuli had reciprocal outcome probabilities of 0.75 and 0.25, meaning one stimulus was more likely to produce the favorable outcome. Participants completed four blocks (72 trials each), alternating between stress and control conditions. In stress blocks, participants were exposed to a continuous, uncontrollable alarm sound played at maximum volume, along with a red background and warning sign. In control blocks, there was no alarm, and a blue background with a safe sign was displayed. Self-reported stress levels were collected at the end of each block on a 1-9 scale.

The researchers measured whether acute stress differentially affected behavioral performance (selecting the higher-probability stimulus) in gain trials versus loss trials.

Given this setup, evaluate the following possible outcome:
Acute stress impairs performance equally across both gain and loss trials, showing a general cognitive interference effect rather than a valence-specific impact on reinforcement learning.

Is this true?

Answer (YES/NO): NO